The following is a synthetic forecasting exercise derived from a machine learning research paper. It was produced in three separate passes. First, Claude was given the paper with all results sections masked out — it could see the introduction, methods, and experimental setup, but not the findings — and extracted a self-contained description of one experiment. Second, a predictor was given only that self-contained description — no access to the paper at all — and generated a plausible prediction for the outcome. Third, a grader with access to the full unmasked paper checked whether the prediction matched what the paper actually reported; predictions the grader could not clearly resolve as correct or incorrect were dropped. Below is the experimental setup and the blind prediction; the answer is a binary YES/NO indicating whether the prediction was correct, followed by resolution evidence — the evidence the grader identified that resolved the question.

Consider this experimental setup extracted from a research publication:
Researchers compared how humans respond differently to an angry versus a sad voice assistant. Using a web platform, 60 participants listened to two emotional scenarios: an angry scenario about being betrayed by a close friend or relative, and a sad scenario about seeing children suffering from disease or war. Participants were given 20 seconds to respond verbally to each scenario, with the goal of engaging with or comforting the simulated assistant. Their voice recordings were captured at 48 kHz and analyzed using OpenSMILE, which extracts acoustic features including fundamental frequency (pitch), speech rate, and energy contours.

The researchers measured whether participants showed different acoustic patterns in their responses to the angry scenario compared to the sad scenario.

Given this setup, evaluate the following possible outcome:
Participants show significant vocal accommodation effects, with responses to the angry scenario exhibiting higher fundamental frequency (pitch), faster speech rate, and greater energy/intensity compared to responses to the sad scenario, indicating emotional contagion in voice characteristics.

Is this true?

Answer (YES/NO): NO